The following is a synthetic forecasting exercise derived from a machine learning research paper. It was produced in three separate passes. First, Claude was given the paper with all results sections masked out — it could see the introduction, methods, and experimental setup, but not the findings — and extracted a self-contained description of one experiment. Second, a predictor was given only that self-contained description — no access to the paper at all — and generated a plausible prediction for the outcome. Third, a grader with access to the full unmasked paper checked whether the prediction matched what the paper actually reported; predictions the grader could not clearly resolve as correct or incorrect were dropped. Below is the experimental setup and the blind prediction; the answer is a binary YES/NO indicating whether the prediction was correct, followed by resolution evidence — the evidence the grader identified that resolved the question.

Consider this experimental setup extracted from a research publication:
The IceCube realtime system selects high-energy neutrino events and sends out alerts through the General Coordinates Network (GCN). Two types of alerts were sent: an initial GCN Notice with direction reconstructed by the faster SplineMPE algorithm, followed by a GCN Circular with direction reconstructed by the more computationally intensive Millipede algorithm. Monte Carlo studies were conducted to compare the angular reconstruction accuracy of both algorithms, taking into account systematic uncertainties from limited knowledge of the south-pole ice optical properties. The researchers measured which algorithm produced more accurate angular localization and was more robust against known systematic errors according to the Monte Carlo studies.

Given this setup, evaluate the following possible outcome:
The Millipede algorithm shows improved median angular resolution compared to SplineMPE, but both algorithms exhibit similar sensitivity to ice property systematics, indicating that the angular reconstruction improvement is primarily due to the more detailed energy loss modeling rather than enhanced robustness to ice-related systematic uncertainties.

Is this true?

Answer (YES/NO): NO